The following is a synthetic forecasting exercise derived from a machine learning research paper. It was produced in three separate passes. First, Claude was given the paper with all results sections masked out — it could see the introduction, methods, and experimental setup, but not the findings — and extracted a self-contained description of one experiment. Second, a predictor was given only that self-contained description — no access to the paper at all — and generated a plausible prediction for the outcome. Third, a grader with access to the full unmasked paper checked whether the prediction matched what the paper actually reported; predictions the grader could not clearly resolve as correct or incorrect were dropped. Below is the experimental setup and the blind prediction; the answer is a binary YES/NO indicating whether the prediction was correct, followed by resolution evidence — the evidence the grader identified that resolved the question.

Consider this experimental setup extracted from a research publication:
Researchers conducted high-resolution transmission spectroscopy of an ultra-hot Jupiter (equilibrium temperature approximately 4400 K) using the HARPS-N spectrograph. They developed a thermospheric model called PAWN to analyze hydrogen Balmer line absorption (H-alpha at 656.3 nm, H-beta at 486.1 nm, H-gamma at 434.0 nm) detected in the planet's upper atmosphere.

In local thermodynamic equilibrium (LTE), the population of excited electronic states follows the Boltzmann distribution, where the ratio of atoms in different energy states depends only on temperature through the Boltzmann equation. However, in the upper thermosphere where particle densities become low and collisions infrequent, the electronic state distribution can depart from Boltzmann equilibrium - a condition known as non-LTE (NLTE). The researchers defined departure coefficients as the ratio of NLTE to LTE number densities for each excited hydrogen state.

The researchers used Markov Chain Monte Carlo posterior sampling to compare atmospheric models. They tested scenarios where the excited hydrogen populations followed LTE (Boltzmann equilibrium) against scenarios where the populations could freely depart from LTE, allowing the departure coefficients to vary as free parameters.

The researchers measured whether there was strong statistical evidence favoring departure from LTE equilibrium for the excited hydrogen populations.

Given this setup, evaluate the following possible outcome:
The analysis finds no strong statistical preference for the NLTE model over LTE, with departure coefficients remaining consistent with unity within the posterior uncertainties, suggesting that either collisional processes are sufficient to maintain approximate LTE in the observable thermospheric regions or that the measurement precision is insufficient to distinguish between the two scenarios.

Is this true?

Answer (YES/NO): NO